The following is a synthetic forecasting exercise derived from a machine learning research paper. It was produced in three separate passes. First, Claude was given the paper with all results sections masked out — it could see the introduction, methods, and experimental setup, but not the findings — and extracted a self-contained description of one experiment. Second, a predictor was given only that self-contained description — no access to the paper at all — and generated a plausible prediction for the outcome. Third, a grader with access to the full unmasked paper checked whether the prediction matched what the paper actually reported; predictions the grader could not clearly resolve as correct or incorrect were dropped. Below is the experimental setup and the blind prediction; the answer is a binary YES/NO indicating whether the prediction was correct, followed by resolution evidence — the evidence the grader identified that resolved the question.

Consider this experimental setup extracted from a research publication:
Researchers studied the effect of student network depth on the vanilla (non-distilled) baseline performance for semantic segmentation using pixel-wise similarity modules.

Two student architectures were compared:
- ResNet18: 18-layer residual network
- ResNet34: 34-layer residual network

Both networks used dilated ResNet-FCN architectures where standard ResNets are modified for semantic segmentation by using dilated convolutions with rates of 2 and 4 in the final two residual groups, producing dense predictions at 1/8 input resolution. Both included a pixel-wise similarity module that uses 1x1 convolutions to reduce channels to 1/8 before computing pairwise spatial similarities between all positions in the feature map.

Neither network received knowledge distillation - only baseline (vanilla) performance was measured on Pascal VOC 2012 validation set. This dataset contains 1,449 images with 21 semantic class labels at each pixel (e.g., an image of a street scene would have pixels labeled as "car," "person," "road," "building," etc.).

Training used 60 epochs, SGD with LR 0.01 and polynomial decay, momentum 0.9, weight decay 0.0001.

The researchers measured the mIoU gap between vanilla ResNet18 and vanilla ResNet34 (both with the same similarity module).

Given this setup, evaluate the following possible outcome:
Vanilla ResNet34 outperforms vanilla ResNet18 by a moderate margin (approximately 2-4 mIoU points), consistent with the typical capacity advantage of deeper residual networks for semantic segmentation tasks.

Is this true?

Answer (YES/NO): YES